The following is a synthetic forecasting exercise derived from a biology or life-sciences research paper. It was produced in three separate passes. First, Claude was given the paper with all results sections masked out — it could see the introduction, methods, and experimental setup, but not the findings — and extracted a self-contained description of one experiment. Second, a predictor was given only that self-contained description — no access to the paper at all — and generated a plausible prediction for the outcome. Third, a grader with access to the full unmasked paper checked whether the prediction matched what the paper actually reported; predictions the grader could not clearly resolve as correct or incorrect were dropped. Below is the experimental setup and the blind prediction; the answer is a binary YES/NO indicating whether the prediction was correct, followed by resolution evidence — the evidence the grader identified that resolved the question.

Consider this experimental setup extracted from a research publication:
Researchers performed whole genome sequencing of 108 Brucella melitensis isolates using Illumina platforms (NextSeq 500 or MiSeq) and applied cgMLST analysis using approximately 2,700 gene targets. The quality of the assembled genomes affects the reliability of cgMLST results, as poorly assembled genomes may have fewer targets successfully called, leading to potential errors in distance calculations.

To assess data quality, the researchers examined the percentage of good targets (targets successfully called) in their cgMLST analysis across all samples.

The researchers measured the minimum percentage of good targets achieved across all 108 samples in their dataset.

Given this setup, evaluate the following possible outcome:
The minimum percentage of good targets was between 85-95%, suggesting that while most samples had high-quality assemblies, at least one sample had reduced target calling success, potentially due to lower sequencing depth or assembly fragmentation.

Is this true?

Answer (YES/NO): NO